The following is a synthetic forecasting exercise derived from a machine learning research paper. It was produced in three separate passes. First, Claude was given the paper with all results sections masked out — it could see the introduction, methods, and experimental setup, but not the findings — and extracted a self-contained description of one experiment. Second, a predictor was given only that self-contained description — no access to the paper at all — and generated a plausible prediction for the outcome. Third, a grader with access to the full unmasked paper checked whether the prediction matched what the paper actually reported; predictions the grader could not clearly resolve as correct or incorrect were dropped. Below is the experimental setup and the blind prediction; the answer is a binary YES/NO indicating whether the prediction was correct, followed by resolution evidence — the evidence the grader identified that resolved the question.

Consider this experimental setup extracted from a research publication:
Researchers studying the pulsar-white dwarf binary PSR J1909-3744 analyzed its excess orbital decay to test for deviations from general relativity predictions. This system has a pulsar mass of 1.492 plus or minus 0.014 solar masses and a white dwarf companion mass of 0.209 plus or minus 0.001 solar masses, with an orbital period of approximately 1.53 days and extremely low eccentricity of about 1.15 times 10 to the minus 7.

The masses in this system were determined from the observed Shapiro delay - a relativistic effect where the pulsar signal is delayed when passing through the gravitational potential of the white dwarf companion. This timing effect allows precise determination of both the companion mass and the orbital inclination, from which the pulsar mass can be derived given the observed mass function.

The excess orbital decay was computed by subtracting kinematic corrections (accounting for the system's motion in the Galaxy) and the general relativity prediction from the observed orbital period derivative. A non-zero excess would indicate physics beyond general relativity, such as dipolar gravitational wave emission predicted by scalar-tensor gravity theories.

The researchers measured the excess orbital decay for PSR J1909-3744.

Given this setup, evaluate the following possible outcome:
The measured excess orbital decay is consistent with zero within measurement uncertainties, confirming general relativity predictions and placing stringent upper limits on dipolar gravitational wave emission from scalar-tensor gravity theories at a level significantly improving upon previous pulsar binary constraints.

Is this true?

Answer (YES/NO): NO